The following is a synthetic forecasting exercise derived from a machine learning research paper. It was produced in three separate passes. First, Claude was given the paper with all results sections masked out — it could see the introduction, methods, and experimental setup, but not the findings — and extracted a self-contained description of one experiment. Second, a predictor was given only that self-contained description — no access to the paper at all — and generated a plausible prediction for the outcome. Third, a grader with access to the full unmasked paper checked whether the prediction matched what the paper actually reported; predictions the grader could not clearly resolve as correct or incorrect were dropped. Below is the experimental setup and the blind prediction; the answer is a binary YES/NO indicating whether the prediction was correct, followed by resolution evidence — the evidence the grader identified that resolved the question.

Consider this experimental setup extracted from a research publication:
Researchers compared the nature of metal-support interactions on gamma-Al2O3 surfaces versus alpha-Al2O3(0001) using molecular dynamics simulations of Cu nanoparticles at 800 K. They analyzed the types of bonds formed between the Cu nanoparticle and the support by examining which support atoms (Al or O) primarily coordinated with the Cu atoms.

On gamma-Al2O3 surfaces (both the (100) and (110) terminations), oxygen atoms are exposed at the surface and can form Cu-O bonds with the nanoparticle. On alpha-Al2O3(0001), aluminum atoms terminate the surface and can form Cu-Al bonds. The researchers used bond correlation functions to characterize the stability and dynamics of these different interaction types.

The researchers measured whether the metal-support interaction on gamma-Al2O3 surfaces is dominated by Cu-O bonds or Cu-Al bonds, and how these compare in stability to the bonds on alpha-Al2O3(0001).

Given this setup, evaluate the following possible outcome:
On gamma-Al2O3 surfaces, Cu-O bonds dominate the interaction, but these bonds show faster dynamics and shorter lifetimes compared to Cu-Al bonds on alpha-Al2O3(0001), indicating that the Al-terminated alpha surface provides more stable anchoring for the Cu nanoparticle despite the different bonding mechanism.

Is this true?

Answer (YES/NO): NO